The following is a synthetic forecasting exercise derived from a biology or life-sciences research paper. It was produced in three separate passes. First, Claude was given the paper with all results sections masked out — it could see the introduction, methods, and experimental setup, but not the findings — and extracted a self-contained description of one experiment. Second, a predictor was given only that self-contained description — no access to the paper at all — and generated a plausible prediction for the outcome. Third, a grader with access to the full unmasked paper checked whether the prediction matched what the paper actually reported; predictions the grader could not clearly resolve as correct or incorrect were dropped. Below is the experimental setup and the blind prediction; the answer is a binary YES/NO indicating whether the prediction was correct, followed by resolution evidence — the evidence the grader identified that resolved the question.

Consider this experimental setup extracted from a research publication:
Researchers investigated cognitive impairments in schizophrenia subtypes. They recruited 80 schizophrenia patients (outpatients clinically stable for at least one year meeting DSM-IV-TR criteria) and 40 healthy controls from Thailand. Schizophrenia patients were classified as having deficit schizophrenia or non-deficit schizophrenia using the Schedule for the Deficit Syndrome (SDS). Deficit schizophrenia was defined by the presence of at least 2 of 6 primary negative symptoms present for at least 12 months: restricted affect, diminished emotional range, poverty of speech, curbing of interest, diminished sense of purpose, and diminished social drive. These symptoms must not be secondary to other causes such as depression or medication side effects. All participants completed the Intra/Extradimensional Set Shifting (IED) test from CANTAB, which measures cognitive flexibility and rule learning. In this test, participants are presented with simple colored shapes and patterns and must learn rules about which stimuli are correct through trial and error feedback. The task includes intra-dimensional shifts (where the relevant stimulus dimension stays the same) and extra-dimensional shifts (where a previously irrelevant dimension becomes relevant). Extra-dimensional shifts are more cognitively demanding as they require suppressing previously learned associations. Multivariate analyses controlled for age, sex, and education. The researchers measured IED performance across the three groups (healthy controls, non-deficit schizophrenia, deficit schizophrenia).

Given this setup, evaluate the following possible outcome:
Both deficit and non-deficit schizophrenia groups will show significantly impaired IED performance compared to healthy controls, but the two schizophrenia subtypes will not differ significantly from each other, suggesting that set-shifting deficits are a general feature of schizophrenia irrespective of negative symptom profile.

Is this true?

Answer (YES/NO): NO